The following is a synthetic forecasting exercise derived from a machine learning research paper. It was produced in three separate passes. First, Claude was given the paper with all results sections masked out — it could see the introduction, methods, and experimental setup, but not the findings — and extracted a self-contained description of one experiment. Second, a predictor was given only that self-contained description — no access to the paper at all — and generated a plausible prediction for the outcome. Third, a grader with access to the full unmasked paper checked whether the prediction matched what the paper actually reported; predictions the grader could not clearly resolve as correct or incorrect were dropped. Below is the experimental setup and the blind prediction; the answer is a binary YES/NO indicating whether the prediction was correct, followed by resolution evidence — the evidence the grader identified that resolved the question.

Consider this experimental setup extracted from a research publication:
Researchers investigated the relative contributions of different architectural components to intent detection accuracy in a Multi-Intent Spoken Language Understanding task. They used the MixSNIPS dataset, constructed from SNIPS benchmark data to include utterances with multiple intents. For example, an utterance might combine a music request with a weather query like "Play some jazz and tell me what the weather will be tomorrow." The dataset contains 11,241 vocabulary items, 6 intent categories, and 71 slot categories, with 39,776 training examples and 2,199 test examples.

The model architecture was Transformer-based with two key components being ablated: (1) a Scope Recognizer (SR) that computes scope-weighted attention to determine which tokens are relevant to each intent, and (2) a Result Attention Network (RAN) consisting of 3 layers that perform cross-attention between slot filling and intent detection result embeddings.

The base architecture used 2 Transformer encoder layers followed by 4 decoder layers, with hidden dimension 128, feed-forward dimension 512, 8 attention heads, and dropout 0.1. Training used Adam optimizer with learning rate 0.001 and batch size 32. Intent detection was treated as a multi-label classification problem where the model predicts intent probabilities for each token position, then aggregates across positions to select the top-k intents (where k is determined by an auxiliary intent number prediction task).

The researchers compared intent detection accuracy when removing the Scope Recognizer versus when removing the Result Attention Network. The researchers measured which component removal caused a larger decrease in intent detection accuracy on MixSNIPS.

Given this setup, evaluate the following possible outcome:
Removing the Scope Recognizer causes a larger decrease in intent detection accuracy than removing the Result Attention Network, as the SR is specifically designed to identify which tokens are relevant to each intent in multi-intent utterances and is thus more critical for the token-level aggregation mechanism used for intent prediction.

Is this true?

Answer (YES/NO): NO